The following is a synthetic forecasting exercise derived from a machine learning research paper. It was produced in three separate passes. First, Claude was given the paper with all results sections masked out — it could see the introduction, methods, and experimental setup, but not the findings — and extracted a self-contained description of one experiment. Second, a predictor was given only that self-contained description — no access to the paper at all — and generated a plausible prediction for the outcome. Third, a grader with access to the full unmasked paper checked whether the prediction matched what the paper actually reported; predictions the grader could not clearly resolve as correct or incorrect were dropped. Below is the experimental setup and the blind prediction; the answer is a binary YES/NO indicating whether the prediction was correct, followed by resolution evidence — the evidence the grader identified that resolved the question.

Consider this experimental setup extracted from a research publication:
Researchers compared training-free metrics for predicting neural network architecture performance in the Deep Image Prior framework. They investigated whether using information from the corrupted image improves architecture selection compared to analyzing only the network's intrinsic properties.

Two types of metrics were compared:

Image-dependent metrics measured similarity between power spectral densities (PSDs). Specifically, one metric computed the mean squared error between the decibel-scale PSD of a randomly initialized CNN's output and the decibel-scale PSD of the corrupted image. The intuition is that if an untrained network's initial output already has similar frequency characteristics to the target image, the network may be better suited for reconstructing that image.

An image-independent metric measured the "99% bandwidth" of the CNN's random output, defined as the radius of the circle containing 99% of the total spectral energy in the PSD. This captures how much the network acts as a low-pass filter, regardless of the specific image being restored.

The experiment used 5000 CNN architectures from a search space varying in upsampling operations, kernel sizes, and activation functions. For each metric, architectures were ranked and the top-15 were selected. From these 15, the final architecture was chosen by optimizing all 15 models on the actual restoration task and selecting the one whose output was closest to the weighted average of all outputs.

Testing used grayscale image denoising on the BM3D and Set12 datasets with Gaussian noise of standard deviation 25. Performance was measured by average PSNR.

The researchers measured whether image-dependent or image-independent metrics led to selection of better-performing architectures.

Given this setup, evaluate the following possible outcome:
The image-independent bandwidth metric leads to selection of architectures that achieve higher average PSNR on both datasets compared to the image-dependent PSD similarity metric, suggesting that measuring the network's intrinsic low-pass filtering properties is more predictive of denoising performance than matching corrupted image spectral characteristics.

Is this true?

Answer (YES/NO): YES